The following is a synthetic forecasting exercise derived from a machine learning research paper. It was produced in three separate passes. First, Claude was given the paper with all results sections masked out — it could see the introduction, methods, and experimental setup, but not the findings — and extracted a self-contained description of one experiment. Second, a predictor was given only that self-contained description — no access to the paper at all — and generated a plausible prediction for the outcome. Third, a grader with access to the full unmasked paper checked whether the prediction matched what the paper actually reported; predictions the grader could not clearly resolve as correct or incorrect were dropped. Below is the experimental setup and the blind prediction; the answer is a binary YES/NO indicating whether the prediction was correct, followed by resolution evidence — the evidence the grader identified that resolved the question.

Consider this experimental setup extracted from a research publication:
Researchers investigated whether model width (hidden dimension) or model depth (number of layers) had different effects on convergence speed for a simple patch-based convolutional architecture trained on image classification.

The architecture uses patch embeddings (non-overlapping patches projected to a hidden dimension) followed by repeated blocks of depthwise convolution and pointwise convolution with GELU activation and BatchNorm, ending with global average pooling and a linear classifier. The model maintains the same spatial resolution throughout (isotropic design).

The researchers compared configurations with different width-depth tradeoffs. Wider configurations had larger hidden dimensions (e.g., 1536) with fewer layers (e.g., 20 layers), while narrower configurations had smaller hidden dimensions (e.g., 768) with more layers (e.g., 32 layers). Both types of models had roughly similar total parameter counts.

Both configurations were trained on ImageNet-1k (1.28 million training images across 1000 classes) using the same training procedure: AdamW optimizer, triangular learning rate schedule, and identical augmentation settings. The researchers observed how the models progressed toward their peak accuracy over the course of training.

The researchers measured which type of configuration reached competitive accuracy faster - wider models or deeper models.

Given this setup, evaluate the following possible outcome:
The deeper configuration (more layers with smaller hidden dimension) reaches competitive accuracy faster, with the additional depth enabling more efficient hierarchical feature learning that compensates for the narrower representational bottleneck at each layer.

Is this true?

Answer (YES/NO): NO